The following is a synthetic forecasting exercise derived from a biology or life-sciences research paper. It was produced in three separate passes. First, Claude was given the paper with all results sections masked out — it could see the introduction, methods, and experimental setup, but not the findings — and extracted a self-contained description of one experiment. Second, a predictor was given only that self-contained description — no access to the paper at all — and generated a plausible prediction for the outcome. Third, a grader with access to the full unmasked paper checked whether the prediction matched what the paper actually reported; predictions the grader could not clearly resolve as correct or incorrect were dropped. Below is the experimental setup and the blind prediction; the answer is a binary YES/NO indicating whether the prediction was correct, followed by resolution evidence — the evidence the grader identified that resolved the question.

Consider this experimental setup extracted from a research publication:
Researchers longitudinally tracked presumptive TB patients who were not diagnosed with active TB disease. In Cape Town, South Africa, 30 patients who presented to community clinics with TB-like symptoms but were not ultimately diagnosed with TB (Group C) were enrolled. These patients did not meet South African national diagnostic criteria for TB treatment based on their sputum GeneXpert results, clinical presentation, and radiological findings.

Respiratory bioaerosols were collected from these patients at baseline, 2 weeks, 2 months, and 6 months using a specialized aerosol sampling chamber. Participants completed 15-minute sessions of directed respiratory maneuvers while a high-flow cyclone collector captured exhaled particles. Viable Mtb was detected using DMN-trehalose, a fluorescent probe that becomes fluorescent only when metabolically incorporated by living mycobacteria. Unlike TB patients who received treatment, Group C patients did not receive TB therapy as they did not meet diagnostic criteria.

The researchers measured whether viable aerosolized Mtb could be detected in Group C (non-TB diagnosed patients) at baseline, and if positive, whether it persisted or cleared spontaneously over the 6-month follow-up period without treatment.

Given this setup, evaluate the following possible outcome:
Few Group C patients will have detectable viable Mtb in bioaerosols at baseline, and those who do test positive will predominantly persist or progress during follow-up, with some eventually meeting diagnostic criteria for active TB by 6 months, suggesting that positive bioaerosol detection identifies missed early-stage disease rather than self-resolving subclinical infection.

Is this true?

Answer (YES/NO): NO